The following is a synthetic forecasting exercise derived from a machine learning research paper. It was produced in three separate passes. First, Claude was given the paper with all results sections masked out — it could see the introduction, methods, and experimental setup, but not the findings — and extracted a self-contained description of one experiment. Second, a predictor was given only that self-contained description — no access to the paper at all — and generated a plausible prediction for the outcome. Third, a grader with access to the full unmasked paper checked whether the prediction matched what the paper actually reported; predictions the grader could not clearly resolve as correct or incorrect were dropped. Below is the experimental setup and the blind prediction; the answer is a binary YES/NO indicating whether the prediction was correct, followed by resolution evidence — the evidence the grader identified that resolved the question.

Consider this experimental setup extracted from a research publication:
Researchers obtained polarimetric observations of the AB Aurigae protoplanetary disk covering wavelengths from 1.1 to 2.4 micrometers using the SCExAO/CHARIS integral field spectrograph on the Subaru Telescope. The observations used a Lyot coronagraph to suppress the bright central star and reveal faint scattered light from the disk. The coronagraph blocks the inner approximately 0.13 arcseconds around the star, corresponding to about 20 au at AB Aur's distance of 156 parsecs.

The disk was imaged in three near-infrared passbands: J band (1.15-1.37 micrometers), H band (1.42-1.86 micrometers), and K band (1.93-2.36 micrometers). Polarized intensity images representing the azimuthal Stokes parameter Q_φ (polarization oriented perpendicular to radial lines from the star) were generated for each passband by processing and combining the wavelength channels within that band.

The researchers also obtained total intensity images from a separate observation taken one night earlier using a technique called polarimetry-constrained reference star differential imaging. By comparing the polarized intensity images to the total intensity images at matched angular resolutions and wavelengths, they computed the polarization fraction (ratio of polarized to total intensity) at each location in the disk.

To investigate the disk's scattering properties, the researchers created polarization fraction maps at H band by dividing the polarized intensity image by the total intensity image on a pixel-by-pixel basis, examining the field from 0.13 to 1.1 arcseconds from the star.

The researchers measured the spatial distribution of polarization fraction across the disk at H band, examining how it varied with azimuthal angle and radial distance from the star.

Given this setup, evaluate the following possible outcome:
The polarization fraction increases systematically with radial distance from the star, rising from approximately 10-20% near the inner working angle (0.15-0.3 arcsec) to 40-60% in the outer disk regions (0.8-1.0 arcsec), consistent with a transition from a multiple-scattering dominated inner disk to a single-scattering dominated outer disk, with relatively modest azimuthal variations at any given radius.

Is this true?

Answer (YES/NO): NO